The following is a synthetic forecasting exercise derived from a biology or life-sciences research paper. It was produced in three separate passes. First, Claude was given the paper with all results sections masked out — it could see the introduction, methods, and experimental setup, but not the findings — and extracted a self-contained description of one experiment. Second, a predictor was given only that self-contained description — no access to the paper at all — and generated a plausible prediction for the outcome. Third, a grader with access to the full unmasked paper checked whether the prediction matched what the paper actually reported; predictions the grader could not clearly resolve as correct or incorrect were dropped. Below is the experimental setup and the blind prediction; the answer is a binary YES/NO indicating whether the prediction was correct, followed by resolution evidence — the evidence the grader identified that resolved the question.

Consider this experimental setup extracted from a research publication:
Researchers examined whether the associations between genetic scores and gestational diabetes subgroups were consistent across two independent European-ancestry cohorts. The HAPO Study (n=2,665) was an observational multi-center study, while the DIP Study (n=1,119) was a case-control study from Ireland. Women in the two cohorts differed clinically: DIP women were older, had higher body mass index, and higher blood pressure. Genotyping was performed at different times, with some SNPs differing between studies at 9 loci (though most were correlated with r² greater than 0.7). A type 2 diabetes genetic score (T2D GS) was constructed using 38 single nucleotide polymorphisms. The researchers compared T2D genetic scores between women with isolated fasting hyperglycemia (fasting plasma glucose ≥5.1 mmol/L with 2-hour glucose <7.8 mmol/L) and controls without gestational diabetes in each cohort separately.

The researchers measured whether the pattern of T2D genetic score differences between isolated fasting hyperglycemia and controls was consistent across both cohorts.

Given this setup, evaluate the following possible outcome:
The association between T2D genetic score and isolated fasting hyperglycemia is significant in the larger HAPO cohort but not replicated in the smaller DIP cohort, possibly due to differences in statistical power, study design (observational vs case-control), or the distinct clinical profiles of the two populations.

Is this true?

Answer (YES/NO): NO